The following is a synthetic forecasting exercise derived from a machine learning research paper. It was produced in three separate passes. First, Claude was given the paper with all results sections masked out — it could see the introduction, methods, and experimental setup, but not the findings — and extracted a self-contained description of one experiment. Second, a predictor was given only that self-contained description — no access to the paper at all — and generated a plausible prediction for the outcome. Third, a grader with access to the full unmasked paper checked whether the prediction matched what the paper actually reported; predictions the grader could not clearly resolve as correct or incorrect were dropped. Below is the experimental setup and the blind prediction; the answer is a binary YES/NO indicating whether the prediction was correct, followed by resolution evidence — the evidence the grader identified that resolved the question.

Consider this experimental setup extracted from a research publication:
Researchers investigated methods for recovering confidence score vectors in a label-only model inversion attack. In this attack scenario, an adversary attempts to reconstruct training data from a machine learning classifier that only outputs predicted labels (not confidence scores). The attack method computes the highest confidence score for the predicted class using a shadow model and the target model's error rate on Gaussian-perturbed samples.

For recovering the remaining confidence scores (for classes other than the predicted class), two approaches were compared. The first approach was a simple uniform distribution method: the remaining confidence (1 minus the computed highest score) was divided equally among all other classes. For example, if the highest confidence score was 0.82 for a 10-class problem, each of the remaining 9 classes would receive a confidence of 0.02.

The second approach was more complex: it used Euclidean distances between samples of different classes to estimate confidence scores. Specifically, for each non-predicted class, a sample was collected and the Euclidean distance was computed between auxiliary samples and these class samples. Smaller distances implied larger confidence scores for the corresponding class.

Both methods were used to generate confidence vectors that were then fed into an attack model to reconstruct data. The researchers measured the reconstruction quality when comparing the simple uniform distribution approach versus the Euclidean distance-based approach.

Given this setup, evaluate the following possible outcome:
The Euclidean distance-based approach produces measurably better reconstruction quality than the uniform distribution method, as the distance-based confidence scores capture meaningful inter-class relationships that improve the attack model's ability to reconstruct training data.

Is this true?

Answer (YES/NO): NO